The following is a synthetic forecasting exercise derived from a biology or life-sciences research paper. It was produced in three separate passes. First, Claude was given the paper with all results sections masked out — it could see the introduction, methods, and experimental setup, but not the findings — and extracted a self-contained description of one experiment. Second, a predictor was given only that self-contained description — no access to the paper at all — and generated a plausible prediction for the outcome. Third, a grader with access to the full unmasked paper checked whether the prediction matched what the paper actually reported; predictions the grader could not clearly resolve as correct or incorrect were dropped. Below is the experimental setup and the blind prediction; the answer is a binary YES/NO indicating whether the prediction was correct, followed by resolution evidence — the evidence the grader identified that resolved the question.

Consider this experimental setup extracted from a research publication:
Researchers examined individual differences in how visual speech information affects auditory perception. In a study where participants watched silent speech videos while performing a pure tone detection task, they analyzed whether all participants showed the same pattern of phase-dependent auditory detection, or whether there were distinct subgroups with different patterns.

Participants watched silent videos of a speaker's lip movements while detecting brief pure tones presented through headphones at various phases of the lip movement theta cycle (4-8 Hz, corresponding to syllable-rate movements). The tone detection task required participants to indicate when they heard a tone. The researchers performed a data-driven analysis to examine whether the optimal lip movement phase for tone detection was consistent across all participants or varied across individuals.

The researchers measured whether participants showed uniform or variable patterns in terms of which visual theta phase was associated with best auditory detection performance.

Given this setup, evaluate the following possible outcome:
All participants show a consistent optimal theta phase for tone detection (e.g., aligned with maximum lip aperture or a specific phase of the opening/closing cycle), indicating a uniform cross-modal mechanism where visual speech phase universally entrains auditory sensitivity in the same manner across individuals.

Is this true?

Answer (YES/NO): NO